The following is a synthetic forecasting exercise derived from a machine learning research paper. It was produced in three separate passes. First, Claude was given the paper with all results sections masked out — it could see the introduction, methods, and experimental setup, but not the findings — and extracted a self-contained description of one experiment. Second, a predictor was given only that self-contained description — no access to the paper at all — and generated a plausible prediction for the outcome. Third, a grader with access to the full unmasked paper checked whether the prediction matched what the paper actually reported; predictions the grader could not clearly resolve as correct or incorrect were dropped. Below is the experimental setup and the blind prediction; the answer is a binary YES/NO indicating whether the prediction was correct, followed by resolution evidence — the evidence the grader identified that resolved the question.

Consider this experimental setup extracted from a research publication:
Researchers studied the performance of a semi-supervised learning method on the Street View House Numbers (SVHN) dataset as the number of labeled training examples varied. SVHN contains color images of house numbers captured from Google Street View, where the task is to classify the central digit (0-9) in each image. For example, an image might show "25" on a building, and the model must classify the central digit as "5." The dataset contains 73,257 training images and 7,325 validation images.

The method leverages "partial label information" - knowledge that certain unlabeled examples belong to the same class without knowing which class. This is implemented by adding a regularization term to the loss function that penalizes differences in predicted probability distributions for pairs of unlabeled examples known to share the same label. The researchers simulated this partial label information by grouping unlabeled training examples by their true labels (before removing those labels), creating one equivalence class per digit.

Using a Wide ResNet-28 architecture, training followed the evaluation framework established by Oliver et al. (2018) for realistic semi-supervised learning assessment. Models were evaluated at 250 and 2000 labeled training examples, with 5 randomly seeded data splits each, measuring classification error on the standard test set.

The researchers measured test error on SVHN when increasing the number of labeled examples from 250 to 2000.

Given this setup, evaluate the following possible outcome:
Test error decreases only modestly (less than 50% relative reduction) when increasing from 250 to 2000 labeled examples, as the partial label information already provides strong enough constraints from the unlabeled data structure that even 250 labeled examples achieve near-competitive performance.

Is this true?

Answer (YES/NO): NO